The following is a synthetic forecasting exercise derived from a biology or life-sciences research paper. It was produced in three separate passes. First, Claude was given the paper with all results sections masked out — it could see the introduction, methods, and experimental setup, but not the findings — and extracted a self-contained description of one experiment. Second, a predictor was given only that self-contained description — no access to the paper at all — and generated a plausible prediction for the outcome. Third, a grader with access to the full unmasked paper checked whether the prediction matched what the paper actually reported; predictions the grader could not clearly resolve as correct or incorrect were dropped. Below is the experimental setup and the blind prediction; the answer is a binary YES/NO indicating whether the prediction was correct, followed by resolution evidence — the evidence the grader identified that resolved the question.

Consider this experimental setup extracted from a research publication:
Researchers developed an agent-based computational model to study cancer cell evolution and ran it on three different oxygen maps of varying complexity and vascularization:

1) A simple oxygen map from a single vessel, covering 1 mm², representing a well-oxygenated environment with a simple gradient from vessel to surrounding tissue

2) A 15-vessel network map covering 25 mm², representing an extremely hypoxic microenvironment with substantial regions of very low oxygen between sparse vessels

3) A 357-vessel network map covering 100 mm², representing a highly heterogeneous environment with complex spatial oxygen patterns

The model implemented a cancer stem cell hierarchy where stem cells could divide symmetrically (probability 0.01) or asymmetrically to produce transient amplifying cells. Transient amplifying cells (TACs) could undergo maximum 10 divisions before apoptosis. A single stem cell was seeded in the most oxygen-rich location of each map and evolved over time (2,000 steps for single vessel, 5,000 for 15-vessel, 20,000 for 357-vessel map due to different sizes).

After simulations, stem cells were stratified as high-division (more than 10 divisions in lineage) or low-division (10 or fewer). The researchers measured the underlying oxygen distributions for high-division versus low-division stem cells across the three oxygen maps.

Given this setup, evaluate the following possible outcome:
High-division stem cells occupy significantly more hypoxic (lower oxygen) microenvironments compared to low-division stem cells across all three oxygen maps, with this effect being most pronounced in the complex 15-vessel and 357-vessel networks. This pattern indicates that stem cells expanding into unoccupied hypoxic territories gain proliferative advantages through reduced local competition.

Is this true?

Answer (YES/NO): NO